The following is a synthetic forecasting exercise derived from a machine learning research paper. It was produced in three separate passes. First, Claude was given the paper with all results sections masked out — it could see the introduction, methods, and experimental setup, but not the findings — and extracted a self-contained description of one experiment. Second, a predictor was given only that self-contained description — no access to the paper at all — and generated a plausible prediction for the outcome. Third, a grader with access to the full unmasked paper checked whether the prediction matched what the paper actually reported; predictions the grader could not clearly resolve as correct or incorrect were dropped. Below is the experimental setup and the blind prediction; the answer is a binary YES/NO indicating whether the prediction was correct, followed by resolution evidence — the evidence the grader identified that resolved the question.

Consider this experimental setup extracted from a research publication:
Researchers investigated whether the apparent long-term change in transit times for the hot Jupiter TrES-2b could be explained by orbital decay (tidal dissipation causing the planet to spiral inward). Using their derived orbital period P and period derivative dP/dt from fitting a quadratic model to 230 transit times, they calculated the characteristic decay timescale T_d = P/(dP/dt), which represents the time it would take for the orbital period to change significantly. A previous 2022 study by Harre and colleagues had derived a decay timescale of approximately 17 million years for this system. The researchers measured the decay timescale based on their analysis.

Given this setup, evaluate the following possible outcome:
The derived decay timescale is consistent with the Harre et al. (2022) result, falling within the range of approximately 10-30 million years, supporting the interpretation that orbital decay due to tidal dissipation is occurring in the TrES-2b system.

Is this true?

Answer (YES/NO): NO